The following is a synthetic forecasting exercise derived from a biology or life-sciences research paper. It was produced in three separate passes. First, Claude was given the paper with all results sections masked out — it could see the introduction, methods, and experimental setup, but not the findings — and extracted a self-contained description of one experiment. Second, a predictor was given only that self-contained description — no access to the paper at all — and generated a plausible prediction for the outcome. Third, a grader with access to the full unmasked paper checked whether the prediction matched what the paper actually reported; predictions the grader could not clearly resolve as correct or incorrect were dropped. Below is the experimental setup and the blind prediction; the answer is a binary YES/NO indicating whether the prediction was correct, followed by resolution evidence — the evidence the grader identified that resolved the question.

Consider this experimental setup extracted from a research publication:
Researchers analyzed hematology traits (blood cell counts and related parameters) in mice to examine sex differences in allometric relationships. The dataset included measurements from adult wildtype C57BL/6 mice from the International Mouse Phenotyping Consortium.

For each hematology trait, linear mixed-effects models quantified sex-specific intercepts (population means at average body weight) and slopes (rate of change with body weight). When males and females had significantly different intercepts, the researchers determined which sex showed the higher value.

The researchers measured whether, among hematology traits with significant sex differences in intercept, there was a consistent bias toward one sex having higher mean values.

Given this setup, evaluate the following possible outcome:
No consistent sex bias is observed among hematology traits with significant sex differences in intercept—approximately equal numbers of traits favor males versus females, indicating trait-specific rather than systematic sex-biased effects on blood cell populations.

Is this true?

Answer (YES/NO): NO